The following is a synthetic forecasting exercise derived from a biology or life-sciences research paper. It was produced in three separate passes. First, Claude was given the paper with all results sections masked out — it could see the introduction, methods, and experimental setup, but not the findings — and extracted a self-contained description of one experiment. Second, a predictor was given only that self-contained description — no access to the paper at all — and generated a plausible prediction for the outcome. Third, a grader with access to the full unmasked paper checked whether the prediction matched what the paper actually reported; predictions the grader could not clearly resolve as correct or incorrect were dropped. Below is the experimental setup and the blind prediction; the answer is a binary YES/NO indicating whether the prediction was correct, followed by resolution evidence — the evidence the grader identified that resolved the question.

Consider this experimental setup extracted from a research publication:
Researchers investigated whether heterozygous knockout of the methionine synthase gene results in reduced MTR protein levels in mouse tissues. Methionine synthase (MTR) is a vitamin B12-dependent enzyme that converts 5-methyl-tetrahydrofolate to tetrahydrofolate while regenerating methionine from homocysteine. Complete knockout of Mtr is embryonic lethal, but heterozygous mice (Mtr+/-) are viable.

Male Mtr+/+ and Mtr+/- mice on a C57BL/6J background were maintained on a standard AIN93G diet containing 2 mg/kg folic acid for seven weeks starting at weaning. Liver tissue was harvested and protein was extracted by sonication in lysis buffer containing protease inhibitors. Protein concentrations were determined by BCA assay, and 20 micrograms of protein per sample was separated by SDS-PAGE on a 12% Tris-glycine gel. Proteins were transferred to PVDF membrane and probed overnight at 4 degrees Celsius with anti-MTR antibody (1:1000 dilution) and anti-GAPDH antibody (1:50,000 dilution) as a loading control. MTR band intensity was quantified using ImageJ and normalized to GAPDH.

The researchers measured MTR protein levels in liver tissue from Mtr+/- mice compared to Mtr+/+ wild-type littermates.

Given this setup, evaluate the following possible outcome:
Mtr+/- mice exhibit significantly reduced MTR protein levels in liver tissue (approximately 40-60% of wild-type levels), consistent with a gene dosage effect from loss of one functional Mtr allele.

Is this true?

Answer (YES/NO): YES